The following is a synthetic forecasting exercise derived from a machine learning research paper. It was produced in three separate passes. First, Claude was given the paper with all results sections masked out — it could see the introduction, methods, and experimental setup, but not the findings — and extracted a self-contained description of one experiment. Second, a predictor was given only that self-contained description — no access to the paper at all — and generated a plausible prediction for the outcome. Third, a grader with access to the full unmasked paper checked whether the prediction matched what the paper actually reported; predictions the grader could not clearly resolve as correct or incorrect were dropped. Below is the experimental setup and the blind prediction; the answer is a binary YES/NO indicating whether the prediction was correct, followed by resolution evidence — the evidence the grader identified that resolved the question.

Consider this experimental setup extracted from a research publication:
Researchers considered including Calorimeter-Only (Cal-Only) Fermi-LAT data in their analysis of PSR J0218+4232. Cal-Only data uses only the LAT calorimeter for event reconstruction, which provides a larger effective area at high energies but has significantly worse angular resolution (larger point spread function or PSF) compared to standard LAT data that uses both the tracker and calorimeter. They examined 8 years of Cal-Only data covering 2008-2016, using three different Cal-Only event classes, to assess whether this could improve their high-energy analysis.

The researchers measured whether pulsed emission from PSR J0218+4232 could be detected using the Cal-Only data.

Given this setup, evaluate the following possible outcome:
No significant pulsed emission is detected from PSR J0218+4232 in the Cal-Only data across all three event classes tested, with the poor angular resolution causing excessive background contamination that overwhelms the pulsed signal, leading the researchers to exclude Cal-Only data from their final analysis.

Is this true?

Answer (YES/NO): YES